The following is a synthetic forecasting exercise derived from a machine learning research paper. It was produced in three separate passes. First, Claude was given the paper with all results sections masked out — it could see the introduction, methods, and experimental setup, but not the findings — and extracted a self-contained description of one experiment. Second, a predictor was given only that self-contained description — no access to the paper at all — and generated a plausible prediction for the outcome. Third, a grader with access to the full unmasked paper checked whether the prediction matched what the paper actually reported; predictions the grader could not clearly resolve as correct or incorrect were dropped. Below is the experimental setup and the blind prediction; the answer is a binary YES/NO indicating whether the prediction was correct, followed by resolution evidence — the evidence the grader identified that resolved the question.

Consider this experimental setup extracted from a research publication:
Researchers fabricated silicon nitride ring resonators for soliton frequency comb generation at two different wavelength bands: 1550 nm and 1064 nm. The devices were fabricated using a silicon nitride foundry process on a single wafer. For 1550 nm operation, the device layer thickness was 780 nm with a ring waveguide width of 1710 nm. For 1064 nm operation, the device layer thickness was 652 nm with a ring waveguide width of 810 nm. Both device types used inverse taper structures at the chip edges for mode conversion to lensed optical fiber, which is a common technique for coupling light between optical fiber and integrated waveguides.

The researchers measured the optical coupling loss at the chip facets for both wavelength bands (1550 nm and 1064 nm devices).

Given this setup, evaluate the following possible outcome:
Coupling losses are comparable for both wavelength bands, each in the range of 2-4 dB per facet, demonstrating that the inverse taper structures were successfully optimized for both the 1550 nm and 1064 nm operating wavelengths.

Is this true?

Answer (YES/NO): NO